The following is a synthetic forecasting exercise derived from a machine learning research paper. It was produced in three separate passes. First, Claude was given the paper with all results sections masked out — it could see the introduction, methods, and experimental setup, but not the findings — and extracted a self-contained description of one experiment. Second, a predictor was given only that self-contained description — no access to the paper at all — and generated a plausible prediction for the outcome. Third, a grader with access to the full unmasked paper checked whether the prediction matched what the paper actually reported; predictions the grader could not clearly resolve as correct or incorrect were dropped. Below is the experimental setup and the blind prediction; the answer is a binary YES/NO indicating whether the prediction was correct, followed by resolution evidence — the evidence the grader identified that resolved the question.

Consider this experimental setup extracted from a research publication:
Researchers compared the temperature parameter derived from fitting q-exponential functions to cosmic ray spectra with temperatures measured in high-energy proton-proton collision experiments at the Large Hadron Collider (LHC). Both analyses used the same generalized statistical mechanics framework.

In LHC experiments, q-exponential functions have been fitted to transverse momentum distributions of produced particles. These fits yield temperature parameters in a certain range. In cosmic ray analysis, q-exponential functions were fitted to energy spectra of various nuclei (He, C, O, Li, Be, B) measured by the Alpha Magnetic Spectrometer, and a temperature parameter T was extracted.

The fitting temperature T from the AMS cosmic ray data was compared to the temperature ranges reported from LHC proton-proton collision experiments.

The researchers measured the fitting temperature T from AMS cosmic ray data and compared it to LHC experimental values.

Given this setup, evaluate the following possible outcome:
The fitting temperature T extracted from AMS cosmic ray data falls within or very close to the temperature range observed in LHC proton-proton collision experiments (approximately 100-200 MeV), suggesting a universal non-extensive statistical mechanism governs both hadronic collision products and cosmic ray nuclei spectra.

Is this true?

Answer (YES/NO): YES